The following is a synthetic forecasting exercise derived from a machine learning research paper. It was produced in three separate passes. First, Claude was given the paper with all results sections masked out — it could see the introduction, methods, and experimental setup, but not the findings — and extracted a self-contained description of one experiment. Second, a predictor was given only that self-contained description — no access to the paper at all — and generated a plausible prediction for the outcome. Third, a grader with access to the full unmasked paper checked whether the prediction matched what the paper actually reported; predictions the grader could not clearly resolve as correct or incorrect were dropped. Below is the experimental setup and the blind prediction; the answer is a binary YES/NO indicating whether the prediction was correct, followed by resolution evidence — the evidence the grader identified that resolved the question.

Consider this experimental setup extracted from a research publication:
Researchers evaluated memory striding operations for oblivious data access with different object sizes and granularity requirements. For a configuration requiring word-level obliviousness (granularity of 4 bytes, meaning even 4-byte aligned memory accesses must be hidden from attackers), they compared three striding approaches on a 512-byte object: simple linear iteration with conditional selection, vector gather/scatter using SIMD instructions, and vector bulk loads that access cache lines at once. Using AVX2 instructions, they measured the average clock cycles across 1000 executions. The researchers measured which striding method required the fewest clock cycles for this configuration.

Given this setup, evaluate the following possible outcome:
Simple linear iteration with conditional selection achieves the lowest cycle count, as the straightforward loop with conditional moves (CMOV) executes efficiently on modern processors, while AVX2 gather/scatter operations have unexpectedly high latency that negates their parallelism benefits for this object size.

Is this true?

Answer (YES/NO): NO